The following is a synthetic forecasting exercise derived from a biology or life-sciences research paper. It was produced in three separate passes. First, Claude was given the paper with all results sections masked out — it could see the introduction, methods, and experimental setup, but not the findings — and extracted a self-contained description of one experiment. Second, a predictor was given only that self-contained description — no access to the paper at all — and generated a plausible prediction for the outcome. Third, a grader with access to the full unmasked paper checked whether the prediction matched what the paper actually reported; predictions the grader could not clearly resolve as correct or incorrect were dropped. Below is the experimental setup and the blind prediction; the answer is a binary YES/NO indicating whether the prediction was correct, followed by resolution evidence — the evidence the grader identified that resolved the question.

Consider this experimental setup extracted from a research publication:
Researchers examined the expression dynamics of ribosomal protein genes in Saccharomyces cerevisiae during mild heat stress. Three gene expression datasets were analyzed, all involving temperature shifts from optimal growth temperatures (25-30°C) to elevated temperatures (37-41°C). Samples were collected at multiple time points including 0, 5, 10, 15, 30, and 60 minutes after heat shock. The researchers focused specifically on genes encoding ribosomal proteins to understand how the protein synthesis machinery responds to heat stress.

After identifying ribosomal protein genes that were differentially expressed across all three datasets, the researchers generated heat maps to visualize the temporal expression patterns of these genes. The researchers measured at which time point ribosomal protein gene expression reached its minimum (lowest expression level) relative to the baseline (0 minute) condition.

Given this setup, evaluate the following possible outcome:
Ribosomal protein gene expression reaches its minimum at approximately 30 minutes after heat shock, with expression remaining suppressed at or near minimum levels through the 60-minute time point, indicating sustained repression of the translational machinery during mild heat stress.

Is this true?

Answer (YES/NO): NO